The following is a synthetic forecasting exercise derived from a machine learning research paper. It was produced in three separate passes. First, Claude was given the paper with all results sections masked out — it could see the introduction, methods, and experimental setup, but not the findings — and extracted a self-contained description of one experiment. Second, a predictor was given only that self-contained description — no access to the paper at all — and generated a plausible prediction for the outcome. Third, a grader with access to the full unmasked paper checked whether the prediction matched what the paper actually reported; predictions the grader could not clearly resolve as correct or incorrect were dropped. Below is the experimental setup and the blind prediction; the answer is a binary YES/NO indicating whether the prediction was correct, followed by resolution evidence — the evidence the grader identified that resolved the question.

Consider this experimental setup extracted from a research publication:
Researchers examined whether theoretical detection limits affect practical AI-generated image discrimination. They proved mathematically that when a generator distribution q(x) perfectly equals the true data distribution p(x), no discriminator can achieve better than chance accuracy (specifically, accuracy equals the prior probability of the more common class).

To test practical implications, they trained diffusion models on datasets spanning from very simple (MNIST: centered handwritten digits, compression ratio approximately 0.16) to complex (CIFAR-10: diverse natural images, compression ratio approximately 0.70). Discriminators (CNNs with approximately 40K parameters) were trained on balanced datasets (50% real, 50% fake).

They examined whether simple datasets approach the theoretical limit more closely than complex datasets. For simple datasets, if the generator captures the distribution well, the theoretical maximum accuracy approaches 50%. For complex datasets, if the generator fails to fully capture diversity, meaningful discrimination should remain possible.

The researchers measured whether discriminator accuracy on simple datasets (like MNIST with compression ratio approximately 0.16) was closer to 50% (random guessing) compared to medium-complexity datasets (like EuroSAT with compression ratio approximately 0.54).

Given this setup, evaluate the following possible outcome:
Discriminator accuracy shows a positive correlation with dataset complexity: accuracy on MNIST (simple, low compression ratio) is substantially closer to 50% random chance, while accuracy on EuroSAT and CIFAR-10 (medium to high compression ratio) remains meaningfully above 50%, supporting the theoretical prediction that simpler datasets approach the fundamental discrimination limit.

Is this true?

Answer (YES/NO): NO